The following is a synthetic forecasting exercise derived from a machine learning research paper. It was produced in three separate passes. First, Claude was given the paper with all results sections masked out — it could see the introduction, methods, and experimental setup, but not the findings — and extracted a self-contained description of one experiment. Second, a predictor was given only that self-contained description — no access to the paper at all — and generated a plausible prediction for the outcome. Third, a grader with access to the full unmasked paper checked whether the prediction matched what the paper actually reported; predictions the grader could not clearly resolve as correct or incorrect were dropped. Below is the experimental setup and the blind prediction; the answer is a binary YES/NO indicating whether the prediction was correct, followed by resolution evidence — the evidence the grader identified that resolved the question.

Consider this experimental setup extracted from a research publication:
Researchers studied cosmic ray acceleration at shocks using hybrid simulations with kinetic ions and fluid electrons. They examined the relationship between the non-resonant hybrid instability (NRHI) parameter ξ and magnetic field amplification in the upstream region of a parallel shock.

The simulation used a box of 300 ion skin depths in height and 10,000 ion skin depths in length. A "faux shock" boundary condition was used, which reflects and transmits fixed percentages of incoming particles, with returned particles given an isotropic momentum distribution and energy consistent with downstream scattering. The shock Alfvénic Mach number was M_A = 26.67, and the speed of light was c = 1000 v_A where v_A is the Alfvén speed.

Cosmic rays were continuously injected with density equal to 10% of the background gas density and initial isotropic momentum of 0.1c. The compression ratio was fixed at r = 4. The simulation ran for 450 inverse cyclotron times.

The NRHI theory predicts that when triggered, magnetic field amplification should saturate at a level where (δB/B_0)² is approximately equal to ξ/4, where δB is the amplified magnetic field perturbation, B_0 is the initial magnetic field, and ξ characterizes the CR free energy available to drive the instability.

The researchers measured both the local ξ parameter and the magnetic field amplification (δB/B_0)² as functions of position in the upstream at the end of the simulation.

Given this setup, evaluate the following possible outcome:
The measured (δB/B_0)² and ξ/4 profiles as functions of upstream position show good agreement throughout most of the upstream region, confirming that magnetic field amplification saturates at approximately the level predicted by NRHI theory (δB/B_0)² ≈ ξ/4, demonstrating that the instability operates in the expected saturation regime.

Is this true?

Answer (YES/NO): NO